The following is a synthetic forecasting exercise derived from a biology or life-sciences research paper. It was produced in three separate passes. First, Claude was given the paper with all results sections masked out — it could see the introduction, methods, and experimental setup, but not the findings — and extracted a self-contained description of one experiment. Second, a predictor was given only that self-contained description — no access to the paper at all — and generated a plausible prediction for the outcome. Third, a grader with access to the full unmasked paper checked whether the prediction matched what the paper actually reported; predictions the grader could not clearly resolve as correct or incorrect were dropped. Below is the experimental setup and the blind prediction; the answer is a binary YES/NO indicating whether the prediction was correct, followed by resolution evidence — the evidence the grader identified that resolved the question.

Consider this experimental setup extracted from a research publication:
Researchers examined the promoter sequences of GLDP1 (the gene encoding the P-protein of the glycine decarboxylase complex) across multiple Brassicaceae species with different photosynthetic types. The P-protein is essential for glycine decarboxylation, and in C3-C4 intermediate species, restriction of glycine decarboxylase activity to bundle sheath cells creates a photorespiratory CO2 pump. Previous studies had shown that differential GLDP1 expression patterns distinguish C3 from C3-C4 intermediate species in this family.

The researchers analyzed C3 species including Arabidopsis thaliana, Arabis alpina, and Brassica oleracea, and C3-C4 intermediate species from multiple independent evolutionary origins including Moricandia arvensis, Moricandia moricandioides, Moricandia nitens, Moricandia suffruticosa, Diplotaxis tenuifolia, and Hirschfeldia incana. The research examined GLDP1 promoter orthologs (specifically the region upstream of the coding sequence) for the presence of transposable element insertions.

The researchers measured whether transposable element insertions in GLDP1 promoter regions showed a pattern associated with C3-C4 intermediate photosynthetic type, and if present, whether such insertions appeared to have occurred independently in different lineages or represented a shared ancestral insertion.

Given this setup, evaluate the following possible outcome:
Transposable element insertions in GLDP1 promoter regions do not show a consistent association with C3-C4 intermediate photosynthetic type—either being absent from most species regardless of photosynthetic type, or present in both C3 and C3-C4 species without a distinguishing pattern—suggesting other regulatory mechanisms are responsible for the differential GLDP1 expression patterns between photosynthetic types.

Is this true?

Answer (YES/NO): NO